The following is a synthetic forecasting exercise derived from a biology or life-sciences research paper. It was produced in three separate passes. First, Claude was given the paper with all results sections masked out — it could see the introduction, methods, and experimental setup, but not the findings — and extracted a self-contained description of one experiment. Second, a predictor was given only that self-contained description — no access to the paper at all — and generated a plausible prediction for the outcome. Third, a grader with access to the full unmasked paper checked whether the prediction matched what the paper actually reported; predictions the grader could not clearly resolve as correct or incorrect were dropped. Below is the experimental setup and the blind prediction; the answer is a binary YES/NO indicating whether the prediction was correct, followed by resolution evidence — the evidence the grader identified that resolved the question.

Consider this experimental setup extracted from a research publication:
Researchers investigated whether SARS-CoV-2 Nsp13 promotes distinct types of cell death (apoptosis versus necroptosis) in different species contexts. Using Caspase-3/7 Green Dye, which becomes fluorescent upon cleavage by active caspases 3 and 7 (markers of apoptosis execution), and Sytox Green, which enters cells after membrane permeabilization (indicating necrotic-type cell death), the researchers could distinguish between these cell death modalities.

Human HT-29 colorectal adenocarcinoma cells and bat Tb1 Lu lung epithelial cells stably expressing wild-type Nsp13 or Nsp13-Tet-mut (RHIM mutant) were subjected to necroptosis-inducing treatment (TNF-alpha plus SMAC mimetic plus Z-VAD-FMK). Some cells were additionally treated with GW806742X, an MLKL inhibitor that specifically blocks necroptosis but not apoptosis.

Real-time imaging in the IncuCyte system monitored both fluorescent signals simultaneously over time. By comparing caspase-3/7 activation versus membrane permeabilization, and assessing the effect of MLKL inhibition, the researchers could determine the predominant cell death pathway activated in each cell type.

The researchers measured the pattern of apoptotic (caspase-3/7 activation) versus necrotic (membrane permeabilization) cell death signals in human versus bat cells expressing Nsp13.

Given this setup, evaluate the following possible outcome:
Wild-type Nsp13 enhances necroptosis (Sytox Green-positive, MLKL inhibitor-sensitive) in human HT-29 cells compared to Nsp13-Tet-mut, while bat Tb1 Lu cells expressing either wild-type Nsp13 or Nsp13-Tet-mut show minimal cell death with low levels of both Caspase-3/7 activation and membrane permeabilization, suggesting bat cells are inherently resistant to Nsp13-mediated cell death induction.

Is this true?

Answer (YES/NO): NO